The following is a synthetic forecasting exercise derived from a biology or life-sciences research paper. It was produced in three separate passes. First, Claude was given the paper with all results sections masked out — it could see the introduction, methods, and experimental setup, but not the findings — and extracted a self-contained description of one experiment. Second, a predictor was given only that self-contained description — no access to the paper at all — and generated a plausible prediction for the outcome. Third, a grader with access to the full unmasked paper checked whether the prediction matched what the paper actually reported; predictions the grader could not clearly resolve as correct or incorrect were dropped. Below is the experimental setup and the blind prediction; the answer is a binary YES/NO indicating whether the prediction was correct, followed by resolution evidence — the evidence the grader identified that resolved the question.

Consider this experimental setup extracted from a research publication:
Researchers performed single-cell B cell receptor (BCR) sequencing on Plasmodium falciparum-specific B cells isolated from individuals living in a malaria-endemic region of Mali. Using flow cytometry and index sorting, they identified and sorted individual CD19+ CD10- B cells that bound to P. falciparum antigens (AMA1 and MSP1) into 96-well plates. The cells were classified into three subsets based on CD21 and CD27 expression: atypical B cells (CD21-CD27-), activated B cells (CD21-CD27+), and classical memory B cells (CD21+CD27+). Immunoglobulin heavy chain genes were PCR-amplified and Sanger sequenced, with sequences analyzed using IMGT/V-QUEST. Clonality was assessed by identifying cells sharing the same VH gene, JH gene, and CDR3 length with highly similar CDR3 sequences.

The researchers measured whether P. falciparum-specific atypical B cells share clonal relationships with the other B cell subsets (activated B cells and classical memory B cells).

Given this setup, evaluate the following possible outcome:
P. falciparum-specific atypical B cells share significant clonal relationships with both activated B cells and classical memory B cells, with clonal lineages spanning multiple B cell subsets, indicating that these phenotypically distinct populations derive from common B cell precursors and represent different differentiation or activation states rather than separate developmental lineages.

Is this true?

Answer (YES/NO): YES